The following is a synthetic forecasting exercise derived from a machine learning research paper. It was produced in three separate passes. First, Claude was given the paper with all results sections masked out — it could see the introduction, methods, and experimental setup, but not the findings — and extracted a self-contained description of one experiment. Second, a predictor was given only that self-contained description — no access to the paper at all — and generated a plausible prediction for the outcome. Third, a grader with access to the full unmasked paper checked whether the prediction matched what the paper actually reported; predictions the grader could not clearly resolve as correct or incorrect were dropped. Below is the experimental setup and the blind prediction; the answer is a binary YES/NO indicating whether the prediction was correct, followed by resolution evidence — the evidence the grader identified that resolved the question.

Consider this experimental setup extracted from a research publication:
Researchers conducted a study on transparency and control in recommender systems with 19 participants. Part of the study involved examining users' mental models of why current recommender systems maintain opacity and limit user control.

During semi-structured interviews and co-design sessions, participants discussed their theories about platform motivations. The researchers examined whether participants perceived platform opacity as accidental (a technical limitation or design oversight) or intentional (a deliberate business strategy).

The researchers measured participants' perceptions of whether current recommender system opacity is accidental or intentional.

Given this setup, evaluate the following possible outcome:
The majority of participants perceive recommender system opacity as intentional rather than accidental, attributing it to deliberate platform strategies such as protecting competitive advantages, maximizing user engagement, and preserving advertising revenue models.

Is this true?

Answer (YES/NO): NO